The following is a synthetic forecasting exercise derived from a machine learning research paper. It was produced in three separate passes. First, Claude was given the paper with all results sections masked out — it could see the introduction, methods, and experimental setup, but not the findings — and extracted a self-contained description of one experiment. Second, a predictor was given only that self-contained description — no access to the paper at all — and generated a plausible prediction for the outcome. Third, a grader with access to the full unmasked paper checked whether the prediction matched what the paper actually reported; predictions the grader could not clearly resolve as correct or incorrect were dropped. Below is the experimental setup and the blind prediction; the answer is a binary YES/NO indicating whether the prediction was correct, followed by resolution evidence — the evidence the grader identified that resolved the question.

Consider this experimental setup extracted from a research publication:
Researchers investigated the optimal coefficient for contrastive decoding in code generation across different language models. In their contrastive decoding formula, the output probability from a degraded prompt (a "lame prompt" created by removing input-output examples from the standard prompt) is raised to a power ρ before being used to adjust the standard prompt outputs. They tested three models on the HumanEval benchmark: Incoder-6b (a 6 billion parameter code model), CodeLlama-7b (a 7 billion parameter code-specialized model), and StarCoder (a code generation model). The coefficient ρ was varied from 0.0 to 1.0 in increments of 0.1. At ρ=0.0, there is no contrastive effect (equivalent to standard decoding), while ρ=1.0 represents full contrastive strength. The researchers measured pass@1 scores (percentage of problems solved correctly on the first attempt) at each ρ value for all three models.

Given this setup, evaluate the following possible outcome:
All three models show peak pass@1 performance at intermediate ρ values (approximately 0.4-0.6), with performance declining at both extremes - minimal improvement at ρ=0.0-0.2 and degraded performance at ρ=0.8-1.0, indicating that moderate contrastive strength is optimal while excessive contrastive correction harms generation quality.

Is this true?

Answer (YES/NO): NO